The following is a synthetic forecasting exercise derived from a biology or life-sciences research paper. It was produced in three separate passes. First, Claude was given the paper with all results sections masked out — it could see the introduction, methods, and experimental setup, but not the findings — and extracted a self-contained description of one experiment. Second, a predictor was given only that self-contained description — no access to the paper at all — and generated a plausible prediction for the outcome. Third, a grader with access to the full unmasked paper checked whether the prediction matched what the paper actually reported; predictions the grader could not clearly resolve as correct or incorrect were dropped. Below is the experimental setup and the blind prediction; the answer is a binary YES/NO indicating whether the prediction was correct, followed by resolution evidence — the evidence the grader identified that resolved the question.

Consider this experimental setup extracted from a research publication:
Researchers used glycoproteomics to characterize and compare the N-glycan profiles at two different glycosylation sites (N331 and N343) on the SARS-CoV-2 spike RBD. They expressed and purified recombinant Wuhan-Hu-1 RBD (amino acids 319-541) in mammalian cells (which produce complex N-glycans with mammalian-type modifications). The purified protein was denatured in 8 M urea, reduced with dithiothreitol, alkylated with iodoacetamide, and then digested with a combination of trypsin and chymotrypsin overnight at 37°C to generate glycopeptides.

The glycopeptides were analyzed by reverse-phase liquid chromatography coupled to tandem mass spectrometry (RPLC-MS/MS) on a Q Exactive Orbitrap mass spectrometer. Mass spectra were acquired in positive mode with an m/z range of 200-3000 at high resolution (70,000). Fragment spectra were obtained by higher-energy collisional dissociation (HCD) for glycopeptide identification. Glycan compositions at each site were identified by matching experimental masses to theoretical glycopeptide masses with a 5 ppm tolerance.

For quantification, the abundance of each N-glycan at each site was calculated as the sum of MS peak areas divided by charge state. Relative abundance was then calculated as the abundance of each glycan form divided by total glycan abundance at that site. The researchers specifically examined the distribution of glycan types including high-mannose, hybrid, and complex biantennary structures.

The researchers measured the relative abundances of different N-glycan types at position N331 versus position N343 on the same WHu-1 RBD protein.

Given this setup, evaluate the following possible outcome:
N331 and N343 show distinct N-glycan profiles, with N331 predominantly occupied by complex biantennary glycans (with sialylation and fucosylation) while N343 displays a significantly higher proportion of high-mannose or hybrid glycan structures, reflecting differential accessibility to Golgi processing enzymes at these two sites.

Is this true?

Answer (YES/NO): NO